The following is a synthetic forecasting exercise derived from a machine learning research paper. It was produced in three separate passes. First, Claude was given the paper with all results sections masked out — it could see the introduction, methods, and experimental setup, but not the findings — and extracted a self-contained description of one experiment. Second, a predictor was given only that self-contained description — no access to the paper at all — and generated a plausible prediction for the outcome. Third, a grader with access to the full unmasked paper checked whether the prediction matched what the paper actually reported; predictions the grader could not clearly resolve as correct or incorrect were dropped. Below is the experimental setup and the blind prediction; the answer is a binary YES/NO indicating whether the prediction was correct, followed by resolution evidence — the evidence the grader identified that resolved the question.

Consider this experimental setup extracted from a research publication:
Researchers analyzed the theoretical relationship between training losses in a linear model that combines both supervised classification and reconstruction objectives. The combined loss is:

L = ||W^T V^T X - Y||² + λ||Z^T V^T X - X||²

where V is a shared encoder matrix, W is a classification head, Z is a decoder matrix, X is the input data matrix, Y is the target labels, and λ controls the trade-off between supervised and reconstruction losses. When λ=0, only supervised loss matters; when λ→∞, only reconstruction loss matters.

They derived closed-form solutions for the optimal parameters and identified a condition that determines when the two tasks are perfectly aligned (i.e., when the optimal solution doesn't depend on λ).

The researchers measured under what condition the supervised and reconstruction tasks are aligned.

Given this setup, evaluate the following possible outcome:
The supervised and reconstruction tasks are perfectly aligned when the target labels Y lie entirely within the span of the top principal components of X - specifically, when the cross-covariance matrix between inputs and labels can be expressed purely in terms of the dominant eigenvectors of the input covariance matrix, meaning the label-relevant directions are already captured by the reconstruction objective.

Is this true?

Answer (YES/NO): NO